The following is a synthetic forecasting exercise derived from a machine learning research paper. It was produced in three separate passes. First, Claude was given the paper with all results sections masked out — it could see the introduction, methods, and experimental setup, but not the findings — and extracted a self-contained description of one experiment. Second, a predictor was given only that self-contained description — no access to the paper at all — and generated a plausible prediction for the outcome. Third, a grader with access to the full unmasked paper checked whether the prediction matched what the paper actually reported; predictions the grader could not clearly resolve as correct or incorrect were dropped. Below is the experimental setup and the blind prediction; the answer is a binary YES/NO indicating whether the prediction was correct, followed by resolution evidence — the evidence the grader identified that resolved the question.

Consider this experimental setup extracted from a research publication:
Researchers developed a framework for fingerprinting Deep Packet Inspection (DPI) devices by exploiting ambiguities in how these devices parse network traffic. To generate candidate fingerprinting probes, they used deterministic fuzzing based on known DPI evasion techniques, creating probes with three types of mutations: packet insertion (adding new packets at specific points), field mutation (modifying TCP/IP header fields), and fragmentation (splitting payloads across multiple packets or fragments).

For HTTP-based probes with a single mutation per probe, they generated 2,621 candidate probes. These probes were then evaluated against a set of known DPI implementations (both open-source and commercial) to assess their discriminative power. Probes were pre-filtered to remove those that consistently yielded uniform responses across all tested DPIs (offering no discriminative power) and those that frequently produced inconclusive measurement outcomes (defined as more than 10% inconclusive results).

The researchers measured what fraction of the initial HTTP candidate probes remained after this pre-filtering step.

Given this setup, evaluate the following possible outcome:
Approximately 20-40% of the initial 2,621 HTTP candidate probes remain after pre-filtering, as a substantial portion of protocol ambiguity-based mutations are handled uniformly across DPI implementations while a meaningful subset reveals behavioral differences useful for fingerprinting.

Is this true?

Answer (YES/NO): YES